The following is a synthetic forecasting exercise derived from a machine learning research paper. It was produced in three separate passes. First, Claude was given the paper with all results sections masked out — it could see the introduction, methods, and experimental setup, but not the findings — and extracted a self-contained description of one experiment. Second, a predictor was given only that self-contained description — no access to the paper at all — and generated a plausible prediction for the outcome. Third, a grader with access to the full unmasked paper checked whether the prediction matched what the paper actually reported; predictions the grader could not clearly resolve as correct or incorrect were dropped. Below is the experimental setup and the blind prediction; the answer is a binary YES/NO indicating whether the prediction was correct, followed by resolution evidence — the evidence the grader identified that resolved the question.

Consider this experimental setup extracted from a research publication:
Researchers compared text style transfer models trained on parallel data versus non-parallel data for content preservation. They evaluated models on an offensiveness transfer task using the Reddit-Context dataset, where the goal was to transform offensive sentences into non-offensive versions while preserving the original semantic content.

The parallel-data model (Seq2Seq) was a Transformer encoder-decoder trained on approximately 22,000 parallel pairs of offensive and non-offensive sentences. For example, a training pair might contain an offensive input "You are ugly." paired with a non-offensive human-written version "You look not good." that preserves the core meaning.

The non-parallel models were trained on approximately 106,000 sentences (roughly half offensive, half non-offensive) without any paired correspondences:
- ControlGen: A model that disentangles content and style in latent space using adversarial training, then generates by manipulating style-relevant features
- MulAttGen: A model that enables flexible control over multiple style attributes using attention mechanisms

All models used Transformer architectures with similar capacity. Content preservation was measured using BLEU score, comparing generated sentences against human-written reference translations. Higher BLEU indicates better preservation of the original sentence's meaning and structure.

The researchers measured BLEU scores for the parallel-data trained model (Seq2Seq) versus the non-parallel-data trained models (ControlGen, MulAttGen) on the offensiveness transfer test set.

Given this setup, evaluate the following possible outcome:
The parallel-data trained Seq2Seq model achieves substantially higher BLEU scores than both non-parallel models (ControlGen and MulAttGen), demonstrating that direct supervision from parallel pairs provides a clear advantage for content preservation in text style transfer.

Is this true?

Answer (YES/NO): YES